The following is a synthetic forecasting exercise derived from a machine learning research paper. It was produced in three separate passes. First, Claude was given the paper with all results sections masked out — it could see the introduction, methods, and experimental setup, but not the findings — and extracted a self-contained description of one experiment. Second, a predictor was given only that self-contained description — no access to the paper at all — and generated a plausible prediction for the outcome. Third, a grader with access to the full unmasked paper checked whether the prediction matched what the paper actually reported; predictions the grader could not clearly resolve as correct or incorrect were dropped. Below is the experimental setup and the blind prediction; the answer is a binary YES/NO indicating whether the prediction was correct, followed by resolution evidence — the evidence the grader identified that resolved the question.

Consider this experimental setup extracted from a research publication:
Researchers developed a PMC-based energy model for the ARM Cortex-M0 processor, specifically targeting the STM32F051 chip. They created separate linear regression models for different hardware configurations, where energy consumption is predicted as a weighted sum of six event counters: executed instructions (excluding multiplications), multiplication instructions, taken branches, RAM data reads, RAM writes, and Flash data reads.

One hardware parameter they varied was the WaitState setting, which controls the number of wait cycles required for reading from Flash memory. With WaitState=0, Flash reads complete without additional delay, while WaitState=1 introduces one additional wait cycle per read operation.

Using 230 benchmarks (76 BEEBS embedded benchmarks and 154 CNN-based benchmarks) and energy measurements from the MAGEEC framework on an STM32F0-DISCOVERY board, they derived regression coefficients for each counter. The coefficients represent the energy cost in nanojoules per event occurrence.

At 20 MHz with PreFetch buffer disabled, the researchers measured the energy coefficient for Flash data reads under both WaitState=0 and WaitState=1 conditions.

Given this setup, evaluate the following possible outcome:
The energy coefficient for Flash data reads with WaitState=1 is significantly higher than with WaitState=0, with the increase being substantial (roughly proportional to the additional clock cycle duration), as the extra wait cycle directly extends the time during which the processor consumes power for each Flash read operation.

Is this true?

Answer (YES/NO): YES